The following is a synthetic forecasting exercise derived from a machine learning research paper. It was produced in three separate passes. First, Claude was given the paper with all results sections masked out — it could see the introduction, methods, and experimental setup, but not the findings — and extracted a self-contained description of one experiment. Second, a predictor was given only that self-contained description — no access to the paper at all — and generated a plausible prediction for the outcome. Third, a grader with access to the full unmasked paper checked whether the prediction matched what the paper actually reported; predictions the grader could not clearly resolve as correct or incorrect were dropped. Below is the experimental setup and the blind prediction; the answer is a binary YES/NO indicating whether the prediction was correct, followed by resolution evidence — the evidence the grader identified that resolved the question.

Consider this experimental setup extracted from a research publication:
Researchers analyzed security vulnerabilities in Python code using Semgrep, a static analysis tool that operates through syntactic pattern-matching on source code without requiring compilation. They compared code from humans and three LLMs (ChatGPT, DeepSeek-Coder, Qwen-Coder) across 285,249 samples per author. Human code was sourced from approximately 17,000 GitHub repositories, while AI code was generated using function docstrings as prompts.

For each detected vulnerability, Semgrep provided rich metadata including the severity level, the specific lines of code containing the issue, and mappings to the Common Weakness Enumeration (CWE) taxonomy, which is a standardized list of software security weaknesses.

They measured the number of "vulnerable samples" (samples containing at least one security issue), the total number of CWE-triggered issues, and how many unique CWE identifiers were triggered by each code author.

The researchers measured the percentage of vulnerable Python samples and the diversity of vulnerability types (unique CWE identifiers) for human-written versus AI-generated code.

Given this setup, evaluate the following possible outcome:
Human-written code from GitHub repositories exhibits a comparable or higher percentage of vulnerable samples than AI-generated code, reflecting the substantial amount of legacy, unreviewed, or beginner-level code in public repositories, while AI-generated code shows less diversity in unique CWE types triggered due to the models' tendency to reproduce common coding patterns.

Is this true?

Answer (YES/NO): NO